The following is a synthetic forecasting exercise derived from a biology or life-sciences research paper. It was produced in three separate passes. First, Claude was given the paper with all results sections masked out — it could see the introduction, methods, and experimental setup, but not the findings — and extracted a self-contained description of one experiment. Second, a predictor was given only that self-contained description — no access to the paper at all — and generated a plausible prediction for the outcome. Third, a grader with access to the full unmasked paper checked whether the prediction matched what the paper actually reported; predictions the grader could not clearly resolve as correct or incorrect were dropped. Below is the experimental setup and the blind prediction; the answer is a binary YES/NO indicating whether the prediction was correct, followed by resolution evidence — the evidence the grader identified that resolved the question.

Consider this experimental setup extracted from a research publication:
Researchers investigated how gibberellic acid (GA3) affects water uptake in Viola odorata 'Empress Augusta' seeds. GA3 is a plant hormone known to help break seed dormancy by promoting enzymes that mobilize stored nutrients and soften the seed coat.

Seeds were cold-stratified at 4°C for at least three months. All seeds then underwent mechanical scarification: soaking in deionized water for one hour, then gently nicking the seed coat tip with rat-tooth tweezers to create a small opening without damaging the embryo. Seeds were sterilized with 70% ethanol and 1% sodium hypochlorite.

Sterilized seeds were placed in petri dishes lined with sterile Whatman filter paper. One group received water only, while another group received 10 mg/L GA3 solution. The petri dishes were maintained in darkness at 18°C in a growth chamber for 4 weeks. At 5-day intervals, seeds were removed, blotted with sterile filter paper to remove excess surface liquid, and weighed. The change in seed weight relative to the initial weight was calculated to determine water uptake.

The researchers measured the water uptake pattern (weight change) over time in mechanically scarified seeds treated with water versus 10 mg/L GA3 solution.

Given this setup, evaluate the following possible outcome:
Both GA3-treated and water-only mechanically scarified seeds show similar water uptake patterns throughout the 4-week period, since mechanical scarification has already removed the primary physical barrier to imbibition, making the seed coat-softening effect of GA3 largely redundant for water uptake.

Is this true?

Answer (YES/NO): NO